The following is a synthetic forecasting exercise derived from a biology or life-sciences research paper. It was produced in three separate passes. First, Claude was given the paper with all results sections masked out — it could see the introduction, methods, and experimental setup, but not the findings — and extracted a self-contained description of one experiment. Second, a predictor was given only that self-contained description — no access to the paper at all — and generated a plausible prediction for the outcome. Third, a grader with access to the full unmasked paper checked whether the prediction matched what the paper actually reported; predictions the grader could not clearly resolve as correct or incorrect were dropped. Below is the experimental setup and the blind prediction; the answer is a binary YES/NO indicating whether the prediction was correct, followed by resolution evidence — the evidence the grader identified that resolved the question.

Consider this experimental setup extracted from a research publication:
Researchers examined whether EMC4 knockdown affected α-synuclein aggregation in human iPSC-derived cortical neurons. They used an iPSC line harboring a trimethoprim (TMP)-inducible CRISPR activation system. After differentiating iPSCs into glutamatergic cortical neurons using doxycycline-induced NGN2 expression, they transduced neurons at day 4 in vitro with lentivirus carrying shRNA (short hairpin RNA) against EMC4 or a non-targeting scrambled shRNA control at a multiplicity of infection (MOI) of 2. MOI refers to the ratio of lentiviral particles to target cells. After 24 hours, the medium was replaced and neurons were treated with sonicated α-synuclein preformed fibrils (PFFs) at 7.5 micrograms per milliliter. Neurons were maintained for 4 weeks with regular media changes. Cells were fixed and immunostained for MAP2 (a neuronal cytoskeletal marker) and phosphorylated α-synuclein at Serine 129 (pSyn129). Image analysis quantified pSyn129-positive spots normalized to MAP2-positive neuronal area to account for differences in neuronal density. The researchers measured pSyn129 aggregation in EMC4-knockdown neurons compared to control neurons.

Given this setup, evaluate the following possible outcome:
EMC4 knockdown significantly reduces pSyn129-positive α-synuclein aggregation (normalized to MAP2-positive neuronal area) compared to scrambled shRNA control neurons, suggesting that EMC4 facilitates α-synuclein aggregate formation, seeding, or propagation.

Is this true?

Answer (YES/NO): YES